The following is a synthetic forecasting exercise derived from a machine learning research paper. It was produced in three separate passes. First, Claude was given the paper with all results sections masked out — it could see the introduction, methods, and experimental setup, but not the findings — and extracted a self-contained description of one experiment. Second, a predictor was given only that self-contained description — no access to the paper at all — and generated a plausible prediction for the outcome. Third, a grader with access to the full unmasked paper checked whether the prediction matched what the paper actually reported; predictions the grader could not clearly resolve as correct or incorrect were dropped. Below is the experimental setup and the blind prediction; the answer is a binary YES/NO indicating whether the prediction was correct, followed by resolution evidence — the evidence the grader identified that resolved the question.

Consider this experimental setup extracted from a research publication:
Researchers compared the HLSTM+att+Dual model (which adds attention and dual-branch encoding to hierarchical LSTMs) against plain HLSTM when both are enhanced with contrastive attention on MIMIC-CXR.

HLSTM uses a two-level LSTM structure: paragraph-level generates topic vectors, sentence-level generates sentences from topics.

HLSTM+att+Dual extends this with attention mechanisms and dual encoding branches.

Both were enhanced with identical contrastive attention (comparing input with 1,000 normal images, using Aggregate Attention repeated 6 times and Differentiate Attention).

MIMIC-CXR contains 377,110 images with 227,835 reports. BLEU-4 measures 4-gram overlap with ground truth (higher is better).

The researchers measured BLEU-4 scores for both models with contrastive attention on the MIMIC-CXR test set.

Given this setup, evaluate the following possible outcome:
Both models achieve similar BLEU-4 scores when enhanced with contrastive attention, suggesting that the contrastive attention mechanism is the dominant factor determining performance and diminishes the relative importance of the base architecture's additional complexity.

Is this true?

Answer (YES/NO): YES